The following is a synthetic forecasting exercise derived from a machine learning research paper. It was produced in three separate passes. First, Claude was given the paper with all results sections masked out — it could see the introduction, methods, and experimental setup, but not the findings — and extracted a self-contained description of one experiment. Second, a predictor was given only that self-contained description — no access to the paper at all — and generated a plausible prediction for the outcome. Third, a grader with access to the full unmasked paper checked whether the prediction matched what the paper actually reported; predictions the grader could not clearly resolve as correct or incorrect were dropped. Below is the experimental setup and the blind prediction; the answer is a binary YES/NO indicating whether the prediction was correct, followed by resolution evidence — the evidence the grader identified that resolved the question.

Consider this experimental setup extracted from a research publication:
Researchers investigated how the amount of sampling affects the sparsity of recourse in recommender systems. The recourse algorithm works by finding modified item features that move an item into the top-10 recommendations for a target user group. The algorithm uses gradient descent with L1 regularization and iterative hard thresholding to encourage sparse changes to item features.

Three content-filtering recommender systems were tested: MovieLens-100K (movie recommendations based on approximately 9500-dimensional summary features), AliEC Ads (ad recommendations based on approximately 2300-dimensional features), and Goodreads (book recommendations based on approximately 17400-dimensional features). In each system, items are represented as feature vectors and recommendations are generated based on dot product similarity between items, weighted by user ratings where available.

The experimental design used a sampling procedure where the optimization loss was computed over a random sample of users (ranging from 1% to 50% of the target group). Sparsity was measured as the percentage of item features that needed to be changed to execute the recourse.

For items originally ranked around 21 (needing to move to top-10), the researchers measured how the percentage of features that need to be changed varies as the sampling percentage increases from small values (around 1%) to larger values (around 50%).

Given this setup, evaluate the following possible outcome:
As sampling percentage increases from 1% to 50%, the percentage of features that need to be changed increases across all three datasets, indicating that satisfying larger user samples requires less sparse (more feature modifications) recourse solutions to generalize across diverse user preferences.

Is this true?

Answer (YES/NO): NO